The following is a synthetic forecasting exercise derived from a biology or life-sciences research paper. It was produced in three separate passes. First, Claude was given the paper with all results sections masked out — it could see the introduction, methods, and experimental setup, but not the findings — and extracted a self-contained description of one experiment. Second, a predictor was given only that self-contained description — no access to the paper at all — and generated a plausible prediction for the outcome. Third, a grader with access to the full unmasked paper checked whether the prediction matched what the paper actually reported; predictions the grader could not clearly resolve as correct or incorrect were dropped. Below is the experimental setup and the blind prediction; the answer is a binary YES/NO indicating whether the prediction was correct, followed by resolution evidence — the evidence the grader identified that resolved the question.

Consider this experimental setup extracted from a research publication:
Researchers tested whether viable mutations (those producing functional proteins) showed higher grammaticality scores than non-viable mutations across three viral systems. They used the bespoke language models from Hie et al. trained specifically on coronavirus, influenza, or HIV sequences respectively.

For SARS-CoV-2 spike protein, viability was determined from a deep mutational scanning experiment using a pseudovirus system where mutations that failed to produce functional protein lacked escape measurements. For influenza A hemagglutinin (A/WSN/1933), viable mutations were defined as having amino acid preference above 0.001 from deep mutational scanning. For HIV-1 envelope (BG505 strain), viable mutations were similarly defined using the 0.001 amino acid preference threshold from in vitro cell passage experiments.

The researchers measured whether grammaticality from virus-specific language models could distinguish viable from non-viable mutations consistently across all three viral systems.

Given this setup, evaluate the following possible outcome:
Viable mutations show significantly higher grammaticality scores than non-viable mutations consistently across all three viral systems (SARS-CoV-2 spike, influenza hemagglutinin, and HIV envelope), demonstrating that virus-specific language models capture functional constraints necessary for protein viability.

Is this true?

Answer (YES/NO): YES